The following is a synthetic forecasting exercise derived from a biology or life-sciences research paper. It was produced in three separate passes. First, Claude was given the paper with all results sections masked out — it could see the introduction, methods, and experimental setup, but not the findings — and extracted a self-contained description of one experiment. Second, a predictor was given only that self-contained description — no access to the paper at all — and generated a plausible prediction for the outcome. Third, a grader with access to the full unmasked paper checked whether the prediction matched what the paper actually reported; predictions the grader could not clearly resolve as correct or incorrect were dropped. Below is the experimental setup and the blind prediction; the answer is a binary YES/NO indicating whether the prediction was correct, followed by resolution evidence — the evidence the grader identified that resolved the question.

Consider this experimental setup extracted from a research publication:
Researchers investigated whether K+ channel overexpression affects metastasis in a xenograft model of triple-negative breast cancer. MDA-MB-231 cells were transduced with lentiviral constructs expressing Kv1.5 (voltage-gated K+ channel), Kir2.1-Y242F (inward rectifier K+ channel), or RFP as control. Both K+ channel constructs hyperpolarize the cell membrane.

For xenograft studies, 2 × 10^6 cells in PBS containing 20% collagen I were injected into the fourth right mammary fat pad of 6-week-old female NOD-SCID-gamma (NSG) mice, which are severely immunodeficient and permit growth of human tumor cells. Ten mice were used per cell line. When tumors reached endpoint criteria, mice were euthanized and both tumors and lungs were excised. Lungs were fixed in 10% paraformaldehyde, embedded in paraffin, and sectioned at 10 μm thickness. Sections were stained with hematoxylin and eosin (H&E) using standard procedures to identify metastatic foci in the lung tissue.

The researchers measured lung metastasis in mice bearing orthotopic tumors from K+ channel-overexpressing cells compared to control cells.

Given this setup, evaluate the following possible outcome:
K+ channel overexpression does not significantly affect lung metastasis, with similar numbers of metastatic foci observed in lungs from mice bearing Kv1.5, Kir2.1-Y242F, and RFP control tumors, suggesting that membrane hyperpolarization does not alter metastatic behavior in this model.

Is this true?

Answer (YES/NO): NO